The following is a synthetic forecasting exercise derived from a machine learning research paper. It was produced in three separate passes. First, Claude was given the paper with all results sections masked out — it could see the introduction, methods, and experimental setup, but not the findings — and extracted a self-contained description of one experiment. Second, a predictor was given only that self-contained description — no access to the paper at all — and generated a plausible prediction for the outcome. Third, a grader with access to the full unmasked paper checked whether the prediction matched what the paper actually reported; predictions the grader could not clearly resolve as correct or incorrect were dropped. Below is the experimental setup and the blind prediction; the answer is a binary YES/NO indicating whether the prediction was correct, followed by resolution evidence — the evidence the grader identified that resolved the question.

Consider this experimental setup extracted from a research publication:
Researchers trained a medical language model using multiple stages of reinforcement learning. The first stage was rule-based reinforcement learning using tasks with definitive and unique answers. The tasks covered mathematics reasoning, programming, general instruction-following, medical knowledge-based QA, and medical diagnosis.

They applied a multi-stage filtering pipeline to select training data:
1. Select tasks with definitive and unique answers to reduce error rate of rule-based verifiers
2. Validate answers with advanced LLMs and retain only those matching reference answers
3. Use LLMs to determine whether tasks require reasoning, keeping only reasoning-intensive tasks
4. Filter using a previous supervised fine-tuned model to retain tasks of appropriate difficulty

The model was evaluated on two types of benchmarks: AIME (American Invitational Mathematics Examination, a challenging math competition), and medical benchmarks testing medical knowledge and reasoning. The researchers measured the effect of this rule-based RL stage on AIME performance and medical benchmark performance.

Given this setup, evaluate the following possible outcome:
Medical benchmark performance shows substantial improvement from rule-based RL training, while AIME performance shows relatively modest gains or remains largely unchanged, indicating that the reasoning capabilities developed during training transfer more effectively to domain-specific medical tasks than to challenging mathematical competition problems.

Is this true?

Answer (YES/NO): YES